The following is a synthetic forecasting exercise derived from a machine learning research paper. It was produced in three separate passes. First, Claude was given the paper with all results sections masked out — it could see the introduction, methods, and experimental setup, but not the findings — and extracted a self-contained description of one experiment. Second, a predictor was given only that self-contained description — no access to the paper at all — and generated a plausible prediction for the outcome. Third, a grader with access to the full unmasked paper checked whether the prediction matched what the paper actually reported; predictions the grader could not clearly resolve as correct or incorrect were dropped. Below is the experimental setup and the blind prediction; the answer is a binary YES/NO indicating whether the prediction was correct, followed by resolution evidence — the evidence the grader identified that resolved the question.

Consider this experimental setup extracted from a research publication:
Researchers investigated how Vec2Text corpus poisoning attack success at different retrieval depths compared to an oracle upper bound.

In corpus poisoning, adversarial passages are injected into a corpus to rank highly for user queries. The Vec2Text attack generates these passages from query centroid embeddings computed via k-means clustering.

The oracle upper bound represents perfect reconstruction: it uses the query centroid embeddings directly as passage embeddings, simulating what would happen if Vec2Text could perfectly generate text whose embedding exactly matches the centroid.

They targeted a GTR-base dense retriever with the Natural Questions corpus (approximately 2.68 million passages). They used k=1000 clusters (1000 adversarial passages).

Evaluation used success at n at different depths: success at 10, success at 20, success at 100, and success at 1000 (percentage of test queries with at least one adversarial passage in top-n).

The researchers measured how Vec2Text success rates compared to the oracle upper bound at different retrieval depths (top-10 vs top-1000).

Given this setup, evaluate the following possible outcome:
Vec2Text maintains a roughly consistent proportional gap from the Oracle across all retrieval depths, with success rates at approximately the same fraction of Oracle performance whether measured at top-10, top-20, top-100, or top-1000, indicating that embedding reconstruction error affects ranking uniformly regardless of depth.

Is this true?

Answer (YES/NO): NO